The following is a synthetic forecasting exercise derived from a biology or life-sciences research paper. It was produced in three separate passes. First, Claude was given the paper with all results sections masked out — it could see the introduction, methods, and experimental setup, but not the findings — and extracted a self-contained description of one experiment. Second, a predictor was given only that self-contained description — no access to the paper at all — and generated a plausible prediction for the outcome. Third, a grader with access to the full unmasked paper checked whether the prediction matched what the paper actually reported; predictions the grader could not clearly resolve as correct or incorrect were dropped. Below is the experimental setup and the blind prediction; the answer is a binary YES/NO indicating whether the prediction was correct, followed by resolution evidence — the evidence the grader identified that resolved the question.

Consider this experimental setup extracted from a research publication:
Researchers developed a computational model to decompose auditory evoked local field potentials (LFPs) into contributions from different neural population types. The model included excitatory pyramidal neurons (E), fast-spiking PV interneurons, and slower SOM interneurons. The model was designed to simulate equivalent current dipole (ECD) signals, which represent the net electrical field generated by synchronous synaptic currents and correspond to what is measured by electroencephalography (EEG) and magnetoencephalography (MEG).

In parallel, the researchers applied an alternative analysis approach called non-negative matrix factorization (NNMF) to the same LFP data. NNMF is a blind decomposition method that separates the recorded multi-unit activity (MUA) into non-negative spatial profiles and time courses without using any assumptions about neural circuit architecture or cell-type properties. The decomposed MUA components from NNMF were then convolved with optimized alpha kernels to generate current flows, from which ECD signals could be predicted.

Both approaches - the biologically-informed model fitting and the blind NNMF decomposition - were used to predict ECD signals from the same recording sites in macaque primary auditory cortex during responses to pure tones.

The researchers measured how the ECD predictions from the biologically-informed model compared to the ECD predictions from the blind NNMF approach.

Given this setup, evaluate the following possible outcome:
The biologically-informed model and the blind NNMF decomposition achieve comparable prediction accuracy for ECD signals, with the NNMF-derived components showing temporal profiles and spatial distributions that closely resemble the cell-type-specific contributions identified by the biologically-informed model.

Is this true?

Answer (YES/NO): NO